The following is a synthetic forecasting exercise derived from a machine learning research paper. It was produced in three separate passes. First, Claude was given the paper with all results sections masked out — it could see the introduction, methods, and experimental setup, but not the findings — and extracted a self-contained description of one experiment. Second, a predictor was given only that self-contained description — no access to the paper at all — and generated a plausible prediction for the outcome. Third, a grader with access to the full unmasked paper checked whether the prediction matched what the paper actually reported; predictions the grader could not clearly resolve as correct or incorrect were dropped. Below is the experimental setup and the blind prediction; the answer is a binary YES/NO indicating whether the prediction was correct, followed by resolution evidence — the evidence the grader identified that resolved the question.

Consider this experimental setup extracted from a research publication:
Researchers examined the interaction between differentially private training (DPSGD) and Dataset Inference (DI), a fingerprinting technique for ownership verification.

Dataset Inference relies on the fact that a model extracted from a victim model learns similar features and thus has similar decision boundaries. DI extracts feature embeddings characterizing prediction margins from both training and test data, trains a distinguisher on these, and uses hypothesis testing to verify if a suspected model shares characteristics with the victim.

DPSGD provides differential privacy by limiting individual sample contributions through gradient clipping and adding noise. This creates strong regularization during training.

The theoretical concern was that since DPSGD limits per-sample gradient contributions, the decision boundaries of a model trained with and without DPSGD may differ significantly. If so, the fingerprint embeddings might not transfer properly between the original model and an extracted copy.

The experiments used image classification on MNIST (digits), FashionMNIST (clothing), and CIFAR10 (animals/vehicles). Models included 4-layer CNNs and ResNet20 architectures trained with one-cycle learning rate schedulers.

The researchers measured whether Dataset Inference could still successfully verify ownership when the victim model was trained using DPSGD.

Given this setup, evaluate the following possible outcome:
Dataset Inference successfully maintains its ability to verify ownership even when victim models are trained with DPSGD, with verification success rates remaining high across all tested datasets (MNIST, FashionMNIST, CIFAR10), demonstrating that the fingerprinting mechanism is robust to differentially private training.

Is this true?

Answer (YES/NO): YES